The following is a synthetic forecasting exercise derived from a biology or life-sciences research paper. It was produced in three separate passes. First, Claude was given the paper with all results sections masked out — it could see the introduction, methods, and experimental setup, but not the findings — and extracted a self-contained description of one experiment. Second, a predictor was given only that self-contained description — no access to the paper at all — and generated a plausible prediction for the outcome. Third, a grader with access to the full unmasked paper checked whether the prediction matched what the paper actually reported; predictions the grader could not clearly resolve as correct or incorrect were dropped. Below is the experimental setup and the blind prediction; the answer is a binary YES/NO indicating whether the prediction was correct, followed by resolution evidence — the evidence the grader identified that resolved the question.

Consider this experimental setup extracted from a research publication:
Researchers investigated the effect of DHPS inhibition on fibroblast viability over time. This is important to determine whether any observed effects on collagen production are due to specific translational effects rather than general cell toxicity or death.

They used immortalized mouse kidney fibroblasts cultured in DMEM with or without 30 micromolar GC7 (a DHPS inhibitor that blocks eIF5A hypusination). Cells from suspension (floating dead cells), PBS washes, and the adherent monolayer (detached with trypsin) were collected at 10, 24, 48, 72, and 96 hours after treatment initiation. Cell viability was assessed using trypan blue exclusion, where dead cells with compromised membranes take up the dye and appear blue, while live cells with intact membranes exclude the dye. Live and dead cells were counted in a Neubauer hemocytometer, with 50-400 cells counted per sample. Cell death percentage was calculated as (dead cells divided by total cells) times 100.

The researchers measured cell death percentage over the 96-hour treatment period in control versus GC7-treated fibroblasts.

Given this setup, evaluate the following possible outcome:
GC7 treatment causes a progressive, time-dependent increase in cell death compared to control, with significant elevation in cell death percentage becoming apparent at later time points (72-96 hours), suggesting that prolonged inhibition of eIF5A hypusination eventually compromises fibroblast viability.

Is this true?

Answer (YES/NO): NO